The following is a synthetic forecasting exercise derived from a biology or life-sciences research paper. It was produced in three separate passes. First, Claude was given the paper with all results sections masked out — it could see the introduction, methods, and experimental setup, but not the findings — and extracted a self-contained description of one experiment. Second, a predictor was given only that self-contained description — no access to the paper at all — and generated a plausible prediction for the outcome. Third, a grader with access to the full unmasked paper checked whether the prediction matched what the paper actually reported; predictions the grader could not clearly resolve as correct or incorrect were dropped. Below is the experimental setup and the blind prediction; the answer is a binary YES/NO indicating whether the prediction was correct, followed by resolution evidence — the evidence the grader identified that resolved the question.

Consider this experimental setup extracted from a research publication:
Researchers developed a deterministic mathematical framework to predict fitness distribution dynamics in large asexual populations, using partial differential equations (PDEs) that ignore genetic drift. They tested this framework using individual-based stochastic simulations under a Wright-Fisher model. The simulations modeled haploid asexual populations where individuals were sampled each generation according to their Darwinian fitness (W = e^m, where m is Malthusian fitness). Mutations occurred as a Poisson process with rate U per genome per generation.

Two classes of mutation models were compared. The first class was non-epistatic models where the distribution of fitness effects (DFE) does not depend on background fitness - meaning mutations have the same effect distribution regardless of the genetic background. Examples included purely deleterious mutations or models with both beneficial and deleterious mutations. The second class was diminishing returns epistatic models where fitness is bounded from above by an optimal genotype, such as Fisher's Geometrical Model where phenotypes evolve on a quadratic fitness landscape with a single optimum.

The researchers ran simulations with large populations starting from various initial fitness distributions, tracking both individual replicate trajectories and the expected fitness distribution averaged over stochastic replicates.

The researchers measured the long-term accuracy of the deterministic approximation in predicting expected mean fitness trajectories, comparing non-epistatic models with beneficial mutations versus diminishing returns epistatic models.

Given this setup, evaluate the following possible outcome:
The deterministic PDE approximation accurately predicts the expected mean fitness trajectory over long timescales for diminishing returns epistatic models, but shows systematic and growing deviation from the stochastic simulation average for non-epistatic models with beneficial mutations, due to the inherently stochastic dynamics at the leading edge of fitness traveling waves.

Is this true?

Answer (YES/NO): YES